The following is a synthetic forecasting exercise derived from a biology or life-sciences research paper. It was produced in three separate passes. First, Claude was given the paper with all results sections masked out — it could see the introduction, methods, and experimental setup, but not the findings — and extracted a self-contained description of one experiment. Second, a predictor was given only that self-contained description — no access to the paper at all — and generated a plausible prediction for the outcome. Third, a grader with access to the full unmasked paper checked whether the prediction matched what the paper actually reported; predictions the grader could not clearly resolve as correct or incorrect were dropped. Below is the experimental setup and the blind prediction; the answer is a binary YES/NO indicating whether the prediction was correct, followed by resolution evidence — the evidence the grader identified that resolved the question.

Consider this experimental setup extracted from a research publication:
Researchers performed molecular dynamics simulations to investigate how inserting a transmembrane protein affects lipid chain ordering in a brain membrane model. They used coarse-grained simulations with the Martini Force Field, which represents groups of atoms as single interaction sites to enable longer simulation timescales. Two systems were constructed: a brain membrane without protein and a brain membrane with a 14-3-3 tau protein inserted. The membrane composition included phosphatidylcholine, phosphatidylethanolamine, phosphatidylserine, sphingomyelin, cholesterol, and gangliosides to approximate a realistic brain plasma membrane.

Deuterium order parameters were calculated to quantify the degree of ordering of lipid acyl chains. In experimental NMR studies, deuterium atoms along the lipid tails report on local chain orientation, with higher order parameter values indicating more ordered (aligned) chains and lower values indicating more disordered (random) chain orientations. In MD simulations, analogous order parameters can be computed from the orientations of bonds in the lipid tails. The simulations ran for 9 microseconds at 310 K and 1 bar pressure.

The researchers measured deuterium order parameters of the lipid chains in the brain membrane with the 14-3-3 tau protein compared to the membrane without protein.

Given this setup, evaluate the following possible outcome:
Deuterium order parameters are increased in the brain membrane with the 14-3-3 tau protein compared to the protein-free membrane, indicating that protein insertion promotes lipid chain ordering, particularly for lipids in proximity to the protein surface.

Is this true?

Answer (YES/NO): YES